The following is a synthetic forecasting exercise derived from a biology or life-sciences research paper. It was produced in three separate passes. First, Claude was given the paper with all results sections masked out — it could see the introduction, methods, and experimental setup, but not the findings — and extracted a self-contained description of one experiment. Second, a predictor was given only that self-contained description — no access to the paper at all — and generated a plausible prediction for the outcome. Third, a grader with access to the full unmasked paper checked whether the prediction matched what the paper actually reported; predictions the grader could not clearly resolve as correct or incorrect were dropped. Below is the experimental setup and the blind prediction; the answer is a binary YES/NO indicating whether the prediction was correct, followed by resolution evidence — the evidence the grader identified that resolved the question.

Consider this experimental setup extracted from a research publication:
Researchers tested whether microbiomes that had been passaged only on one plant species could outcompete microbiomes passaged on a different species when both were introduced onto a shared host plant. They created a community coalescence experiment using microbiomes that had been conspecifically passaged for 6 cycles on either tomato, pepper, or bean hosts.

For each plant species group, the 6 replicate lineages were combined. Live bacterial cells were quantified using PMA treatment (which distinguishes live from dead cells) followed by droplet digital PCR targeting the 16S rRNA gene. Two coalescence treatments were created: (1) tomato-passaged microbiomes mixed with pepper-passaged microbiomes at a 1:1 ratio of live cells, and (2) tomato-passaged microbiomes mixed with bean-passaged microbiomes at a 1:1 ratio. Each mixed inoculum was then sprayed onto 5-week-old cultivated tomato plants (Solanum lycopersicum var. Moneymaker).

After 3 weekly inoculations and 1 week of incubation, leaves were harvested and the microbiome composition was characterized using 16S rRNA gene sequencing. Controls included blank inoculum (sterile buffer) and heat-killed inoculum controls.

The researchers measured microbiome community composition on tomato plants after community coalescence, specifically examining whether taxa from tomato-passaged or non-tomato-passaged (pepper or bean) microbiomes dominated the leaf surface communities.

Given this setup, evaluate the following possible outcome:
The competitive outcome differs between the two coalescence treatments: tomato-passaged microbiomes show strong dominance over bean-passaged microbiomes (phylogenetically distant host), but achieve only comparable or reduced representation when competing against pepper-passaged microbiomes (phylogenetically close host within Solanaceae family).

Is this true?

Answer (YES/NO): NO